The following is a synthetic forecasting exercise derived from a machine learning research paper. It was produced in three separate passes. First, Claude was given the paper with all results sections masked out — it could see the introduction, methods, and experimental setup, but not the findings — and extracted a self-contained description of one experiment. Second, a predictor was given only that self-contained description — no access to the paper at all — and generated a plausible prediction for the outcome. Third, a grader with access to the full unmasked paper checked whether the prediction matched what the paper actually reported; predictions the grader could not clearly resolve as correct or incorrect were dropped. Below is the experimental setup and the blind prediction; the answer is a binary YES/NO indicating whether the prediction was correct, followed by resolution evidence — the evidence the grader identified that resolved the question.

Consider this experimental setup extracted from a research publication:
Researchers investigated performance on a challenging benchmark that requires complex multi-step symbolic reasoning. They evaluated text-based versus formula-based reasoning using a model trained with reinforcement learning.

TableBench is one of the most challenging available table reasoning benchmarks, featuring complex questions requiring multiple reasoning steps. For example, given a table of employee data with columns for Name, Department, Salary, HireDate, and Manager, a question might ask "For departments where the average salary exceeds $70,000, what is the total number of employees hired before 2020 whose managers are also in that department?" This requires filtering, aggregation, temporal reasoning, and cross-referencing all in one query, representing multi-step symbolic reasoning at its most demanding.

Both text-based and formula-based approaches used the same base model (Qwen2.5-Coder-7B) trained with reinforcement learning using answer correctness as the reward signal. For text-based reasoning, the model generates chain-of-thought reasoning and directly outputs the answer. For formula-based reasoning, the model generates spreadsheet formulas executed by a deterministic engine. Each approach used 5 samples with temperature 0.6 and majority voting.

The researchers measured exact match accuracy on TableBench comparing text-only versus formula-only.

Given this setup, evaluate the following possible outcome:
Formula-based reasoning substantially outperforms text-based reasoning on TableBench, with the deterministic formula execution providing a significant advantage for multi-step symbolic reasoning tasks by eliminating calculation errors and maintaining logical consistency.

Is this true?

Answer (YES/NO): YES